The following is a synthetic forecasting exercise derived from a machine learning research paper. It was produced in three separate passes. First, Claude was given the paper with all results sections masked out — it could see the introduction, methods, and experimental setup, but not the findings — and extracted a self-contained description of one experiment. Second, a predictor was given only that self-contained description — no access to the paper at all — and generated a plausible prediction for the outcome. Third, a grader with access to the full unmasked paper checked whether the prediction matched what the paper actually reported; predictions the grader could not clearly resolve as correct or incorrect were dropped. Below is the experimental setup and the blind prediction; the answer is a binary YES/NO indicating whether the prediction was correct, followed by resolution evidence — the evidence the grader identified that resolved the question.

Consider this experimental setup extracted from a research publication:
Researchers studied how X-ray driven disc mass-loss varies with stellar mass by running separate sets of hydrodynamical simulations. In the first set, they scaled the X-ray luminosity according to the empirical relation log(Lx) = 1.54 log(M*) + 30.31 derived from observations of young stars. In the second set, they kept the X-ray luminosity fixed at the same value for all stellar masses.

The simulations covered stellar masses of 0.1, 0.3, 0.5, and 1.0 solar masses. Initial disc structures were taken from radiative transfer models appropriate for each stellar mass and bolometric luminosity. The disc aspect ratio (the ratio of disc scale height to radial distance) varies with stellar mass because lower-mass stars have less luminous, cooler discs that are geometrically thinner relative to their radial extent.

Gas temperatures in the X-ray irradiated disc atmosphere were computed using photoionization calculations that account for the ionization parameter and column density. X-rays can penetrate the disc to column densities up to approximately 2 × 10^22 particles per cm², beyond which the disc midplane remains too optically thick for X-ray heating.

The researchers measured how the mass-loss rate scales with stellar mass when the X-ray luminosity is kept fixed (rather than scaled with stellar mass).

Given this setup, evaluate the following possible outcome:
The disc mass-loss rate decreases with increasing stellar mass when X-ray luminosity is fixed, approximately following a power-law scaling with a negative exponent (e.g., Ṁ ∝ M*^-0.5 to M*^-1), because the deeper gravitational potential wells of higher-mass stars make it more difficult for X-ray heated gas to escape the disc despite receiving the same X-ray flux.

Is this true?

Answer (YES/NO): NO